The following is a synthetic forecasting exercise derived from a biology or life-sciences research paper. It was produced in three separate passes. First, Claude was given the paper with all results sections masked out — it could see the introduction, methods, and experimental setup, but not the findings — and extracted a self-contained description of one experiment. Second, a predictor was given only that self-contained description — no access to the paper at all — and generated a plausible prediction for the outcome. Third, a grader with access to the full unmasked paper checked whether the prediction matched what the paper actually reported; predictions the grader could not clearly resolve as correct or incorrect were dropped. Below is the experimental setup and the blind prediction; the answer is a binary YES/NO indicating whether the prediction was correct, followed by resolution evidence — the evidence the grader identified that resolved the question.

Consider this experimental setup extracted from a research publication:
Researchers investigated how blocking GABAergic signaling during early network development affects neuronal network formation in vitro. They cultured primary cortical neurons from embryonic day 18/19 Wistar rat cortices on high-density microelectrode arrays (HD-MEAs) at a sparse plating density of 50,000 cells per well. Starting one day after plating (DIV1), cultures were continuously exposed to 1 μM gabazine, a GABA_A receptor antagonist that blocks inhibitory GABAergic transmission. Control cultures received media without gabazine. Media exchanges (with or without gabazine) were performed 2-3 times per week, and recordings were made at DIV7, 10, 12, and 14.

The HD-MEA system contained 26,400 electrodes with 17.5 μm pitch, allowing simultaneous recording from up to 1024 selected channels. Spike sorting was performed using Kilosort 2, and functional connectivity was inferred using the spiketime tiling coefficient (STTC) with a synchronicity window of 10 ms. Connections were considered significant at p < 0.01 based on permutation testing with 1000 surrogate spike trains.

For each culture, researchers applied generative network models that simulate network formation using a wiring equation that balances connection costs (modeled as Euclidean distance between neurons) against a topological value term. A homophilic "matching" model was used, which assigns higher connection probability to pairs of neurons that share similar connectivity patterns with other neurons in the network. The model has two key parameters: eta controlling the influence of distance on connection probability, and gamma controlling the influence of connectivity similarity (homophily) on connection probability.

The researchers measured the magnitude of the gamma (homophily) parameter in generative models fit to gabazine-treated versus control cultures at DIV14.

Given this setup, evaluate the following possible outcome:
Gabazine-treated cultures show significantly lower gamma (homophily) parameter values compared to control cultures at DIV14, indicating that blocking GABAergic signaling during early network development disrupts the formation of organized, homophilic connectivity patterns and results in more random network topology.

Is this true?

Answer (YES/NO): YES